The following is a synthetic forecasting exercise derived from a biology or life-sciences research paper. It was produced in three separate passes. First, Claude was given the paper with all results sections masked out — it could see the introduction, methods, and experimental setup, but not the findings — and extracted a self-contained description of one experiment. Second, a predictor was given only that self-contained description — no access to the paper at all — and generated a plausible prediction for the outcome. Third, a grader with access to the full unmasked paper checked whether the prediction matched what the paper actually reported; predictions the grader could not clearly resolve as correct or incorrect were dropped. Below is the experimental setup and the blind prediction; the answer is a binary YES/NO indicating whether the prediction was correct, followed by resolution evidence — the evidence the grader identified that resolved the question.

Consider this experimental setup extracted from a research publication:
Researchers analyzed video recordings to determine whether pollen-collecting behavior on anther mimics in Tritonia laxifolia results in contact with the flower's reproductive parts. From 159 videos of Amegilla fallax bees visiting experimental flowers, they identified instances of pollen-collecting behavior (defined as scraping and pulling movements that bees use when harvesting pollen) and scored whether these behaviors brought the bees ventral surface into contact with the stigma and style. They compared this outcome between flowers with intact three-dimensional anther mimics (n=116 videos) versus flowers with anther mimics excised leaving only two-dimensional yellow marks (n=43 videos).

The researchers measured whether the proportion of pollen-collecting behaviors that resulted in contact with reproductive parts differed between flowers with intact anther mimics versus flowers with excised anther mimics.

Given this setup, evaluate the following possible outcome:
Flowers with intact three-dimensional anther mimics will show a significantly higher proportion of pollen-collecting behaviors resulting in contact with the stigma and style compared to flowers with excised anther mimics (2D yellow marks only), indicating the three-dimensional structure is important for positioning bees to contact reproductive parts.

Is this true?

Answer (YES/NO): YES